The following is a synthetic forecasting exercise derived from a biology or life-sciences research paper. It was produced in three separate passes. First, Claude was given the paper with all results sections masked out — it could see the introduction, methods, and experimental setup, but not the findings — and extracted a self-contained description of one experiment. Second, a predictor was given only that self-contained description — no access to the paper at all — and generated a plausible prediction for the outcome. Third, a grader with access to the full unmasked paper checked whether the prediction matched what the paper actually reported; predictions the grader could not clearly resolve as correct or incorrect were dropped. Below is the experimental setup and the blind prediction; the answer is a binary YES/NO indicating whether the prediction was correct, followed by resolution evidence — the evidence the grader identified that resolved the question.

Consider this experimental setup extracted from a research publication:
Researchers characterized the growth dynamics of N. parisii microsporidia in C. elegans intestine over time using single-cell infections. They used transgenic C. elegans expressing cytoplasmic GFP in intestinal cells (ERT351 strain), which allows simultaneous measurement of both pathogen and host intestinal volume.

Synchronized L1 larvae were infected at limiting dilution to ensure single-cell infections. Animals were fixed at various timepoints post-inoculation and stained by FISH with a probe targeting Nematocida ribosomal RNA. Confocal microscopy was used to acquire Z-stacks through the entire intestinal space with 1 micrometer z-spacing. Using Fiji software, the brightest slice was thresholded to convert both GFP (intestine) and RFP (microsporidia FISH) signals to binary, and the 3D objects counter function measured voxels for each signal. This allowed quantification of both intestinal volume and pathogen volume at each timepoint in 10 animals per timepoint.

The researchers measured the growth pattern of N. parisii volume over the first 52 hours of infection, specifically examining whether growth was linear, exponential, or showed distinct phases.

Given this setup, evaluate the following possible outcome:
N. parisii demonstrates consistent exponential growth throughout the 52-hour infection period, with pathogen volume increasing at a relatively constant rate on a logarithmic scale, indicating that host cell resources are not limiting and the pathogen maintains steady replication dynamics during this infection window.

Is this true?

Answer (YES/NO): NO